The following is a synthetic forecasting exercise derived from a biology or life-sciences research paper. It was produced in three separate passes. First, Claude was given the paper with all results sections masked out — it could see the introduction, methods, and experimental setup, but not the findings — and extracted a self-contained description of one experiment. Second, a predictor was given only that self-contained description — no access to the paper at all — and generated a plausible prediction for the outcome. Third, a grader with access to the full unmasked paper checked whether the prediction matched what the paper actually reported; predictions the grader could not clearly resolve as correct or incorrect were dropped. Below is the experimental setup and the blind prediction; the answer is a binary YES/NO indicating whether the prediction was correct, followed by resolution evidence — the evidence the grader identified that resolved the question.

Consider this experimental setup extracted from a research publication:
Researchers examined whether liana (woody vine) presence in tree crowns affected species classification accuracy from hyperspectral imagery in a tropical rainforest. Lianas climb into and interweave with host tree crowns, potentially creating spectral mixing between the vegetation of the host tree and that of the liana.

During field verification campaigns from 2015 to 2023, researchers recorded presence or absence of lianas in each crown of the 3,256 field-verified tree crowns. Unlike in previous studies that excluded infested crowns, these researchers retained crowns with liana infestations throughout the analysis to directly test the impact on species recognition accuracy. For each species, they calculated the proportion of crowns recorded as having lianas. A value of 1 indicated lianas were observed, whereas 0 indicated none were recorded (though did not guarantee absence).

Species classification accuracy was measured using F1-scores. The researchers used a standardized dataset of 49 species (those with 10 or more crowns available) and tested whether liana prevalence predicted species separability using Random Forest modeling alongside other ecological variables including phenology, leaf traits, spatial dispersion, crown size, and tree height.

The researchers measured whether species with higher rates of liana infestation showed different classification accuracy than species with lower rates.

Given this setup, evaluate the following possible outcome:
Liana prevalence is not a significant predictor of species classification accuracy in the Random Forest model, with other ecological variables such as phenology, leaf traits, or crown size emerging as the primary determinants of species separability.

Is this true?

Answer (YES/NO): NO